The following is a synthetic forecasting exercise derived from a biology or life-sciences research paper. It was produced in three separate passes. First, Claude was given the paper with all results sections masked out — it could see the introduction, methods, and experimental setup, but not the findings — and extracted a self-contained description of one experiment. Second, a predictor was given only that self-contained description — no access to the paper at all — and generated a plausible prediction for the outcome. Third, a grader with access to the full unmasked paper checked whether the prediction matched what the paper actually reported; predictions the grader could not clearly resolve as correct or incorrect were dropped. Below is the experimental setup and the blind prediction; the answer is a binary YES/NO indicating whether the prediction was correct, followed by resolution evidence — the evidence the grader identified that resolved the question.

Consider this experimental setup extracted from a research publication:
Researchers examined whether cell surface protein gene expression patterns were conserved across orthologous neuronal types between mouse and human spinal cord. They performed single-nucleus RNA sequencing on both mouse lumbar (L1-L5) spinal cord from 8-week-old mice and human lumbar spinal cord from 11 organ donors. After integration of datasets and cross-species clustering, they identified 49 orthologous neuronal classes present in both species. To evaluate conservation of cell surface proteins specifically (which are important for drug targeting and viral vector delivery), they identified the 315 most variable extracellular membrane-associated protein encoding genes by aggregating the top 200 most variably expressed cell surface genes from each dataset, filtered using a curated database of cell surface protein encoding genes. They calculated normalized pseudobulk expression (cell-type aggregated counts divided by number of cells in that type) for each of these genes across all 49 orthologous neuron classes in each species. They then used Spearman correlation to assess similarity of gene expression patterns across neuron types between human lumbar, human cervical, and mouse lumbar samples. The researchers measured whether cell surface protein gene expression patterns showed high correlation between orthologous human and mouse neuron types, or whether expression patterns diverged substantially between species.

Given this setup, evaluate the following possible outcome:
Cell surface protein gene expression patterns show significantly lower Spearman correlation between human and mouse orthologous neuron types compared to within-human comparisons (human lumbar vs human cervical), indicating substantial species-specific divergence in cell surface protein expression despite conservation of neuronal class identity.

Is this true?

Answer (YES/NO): YES